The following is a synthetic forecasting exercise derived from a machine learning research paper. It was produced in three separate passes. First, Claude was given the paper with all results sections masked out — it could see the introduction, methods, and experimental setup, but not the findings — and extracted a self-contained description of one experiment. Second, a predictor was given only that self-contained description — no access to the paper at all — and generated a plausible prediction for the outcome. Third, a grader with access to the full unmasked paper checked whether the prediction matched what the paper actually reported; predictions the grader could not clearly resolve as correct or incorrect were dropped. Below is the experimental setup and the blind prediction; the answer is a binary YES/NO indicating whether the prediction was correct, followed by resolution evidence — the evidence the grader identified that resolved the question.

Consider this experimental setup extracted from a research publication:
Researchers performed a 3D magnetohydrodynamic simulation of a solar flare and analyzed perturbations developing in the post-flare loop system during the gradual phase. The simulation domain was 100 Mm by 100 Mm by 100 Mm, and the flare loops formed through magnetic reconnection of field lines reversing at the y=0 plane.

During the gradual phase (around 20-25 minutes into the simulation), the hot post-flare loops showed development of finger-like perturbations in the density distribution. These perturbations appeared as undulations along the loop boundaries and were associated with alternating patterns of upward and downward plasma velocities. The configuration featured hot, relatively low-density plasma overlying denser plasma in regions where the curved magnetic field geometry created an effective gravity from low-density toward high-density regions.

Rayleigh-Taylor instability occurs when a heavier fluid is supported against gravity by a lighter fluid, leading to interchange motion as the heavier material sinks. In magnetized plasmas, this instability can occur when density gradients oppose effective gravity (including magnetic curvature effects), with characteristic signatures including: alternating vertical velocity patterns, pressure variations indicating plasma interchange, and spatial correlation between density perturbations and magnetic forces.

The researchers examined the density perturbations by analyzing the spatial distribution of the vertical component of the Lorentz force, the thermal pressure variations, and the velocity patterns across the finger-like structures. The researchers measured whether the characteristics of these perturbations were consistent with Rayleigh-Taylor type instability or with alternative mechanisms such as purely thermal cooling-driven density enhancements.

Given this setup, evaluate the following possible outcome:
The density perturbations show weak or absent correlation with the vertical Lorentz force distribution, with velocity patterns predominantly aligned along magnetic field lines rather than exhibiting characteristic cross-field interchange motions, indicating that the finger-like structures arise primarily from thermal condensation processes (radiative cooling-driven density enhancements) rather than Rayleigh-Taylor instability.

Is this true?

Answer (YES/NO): NO